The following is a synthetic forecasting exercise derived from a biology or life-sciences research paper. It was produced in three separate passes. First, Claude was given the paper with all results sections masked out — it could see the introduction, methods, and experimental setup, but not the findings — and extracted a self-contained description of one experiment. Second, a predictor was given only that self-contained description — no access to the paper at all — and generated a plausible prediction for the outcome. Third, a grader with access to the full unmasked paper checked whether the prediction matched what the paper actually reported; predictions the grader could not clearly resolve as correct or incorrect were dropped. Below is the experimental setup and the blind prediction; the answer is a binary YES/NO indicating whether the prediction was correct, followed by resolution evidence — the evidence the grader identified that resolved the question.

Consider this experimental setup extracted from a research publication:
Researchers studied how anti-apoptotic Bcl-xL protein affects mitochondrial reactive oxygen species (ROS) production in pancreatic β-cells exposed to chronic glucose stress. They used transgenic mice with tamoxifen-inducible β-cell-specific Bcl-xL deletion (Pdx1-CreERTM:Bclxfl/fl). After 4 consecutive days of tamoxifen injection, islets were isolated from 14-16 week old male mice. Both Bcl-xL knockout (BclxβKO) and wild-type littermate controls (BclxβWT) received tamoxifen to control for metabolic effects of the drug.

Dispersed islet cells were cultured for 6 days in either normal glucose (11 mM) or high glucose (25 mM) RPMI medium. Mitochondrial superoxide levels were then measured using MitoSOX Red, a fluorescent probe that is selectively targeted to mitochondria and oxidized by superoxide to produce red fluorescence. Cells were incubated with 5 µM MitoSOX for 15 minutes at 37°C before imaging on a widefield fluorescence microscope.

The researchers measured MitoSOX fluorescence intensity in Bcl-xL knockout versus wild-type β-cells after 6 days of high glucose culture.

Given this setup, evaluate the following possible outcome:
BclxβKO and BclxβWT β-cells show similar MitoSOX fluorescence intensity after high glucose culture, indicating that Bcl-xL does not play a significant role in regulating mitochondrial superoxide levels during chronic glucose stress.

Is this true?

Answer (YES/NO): NO